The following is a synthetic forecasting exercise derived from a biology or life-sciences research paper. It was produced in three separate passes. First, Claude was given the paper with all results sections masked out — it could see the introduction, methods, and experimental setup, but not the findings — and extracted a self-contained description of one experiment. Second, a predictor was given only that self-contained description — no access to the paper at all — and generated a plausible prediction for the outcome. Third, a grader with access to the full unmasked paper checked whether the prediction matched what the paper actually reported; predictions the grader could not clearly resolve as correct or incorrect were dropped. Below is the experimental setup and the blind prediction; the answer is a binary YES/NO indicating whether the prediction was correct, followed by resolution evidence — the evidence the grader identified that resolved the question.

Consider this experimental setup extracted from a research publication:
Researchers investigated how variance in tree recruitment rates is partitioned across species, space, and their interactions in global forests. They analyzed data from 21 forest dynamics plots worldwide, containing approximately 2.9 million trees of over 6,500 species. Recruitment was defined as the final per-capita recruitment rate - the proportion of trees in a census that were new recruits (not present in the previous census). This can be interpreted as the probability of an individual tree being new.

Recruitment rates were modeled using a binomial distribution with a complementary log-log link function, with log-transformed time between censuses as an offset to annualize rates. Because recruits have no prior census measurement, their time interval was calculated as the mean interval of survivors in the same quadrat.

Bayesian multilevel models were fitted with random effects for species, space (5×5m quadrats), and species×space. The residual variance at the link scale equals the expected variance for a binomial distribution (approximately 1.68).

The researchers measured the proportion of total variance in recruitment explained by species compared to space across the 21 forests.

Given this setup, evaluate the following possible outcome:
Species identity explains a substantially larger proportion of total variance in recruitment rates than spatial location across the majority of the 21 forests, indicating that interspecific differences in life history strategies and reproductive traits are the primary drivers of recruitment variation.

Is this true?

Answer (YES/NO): NO